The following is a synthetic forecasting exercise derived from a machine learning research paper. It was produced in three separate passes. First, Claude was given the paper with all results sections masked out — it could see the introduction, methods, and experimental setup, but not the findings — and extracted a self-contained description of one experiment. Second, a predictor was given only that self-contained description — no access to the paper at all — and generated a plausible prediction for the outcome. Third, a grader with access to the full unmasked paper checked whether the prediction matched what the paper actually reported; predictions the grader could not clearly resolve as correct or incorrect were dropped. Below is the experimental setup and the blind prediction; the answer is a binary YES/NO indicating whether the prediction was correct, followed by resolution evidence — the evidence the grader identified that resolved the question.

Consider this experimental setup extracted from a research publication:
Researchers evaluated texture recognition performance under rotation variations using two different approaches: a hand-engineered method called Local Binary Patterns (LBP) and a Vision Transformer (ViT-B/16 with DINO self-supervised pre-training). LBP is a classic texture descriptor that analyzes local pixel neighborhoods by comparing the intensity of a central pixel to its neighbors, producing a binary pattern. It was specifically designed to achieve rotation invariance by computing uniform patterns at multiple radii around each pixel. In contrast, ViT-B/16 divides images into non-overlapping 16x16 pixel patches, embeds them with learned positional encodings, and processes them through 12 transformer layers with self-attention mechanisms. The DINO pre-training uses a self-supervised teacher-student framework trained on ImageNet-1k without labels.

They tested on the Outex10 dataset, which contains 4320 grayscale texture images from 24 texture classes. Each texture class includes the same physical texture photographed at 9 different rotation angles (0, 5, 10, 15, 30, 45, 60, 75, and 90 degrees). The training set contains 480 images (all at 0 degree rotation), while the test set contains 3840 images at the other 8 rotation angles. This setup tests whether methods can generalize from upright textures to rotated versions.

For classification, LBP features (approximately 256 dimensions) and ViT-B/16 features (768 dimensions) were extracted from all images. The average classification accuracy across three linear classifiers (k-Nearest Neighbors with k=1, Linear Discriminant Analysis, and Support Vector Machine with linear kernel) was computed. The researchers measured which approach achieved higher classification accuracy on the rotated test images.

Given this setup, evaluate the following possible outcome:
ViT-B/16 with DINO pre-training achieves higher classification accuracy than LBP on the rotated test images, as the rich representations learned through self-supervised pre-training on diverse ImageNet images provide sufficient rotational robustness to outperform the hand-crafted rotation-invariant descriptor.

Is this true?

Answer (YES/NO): NO